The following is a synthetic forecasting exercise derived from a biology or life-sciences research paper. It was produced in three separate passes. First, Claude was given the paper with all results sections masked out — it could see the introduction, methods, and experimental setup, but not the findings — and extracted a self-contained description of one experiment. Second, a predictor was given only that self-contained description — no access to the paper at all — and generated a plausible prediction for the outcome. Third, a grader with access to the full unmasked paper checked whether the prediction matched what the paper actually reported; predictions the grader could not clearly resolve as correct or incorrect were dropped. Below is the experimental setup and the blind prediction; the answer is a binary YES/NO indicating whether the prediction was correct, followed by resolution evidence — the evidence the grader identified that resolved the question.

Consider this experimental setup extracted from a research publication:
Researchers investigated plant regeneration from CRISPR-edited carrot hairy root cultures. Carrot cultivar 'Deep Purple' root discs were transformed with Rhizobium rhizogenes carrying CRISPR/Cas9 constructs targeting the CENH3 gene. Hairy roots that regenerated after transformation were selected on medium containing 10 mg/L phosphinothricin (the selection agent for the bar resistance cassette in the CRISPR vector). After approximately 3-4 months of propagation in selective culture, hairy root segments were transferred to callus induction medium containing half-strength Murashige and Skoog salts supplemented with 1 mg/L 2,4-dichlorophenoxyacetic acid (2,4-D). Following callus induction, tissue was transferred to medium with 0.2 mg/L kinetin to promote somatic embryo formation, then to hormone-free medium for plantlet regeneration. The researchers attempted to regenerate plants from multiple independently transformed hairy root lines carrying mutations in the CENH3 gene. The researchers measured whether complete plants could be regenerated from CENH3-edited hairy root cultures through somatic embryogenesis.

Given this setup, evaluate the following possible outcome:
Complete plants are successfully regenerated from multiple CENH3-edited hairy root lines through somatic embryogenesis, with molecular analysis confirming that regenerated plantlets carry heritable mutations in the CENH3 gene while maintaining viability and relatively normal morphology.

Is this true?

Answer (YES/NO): YES